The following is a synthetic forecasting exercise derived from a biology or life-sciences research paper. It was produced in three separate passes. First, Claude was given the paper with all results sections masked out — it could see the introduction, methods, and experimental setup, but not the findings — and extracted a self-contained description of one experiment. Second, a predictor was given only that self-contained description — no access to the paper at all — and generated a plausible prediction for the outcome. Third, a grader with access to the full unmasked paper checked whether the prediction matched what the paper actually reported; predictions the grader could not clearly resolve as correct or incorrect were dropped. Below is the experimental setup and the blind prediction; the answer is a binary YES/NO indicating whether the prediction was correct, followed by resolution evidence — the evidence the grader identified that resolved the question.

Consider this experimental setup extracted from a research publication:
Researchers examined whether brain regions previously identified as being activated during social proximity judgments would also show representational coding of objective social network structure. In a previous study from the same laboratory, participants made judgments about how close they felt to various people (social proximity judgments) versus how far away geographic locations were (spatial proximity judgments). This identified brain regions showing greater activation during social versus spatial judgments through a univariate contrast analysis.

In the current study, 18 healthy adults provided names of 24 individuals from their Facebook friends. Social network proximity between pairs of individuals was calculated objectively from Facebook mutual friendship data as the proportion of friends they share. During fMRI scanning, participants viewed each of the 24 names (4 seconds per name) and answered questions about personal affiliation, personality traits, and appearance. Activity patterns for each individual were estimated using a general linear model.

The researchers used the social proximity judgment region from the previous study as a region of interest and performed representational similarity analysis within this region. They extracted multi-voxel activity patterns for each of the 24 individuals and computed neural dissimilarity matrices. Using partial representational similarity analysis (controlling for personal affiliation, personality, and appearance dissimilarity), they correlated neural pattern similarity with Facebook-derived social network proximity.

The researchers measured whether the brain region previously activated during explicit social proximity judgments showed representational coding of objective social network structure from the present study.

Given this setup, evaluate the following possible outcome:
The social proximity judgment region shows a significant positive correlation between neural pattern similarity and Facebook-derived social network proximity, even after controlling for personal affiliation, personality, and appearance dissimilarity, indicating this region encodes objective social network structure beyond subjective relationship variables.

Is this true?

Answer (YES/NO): YES